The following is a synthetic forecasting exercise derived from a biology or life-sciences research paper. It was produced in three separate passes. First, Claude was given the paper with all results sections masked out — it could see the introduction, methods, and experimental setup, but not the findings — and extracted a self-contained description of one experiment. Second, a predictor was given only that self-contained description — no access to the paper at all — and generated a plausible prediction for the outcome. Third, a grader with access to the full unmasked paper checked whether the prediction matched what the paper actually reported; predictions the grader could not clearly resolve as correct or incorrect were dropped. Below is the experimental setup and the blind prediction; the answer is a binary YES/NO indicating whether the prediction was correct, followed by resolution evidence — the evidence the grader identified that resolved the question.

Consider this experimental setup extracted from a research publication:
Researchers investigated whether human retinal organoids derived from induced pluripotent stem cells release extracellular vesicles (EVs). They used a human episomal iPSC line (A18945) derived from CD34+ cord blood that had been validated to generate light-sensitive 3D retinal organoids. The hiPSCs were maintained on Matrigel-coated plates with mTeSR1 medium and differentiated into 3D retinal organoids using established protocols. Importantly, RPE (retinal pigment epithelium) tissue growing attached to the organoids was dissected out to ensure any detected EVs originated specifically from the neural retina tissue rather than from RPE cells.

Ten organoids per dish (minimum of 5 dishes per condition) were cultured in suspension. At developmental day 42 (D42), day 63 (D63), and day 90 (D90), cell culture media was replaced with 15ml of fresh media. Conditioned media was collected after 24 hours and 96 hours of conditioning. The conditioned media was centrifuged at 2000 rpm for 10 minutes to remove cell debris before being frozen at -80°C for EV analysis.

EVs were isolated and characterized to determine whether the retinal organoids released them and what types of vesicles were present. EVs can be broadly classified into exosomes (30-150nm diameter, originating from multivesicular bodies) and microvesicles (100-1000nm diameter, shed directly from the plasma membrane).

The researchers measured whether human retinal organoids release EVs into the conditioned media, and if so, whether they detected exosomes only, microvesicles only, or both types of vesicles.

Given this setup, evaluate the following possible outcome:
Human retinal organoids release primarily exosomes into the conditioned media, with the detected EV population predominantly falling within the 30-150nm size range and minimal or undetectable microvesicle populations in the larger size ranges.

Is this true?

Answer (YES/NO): NO